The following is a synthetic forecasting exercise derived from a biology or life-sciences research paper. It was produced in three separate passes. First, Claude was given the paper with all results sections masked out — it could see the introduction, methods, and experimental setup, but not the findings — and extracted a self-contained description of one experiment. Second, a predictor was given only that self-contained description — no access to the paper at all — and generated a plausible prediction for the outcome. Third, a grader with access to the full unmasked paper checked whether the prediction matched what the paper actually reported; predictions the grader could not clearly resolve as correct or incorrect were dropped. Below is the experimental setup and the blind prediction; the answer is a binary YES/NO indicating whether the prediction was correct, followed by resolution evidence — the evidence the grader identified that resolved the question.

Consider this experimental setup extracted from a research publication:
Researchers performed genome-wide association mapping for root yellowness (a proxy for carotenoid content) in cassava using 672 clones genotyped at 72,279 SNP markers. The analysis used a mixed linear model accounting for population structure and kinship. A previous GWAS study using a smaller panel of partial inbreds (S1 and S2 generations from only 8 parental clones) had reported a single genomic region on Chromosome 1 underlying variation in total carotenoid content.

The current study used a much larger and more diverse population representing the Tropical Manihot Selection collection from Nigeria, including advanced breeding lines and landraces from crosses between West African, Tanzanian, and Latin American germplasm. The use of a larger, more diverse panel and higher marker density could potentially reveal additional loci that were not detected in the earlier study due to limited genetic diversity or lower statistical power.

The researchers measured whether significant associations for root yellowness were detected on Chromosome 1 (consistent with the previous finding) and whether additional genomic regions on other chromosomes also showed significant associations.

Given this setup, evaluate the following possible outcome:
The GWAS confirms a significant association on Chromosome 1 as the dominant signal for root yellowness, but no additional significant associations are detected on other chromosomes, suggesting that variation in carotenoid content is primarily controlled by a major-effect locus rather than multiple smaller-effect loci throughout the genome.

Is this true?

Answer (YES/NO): NO